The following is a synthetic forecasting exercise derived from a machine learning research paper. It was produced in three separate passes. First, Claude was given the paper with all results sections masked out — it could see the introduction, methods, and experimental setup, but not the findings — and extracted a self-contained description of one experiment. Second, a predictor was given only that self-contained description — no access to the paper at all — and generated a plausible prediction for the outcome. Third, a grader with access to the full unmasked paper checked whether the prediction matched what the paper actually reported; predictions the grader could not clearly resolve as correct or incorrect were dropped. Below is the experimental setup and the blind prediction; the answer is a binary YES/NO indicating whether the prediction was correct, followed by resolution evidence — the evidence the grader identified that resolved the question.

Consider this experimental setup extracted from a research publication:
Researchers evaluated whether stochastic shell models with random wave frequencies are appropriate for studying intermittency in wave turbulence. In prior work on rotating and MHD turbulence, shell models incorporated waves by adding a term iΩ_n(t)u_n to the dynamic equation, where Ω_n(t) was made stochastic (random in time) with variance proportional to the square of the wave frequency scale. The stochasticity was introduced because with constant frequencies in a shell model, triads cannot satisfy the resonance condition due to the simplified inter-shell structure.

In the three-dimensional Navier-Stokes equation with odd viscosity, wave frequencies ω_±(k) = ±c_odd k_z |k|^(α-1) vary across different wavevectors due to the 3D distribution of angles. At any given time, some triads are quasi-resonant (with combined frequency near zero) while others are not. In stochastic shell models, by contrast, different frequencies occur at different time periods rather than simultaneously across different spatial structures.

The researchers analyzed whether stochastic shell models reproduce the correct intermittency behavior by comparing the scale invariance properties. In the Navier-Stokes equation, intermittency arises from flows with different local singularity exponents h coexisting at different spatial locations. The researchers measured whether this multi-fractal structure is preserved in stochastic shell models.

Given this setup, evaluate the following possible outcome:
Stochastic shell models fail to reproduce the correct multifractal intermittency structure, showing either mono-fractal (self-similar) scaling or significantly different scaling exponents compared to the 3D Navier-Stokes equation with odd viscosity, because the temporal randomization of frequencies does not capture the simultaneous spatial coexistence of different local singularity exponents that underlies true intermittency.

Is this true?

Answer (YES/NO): YES